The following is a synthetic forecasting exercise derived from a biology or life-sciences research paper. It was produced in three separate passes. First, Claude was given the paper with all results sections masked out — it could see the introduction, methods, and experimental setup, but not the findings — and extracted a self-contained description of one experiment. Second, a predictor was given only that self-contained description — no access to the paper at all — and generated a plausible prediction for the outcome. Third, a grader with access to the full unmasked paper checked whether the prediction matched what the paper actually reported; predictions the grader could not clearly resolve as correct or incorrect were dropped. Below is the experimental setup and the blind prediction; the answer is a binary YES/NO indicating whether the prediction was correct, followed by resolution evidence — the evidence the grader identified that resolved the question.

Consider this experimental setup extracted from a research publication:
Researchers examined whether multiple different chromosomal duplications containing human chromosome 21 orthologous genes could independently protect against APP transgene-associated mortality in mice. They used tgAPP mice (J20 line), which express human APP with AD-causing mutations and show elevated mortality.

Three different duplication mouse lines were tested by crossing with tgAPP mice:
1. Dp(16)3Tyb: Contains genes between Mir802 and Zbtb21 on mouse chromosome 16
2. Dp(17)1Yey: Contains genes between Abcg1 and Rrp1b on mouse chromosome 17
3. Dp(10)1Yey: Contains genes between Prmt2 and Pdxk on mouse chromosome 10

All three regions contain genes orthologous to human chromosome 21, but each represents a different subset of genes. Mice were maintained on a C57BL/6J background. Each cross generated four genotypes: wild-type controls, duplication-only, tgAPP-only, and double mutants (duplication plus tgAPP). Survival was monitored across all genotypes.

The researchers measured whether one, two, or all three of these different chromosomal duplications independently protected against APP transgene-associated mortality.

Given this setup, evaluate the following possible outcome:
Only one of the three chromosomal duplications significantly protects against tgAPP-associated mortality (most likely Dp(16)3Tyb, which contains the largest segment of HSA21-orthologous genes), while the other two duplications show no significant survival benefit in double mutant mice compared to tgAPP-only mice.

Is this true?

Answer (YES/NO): NO